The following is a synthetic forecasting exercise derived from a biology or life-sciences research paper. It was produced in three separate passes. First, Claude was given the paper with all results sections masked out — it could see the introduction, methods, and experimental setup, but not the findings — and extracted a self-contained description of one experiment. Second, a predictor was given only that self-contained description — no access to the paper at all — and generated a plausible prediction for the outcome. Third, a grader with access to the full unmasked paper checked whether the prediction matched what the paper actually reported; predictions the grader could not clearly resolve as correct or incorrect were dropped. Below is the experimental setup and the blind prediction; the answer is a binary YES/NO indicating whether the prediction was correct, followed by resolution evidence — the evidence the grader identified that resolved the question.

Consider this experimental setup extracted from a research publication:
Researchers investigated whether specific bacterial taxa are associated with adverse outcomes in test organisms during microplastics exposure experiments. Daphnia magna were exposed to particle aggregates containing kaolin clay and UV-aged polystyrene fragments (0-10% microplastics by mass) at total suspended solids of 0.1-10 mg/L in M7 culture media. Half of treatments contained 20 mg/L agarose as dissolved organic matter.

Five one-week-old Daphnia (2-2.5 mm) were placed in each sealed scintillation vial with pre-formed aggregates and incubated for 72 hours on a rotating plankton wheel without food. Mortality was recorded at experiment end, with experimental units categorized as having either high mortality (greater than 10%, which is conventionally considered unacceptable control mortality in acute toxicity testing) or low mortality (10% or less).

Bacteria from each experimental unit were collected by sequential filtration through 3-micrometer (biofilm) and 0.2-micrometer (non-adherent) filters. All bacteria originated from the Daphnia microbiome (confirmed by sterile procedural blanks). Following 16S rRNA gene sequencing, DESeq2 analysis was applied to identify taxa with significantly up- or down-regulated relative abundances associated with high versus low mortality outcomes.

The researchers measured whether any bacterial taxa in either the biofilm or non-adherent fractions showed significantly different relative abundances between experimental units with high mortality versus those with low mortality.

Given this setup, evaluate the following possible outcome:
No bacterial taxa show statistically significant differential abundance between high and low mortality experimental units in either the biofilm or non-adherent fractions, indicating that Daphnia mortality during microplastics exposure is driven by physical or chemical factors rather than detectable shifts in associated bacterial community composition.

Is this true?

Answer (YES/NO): NO